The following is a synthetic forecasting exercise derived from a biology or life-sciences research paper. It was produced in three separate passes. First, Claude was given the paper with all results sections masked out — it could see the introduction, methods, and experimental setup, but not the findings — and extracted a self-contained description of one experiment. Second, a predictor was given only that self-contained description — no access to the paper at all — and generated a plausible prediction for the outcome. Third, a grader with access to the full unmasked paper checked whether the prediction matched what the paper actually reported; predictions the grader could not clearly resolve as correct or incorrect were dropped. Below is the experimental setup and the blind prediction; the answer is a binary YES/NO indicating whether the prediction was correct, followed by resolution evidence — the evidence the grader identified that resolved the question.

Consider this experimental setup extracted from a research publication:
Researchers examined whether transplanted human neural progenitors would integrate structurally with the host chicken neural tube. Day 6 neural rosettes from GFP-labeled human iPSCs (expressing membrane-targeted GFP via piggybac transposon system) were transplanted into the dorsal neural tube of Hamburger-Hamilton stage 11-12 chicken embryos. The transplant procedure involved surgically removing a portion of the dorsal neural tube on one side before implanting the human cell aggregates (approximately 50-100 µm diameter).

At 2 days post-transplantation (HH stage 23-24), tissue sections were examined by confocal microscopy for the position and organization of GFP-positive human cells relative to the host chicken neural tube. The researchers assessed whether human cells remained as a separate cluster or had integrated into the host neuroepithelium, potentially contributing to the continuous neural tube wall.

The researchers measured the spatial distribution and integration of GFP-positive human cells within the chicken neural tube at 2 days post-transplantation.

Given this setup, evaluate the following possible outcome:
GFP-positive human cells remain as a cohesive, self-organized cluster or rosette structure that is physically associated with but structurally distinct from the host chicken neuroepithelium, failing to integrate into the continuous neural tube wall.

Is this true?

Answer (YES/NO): NO